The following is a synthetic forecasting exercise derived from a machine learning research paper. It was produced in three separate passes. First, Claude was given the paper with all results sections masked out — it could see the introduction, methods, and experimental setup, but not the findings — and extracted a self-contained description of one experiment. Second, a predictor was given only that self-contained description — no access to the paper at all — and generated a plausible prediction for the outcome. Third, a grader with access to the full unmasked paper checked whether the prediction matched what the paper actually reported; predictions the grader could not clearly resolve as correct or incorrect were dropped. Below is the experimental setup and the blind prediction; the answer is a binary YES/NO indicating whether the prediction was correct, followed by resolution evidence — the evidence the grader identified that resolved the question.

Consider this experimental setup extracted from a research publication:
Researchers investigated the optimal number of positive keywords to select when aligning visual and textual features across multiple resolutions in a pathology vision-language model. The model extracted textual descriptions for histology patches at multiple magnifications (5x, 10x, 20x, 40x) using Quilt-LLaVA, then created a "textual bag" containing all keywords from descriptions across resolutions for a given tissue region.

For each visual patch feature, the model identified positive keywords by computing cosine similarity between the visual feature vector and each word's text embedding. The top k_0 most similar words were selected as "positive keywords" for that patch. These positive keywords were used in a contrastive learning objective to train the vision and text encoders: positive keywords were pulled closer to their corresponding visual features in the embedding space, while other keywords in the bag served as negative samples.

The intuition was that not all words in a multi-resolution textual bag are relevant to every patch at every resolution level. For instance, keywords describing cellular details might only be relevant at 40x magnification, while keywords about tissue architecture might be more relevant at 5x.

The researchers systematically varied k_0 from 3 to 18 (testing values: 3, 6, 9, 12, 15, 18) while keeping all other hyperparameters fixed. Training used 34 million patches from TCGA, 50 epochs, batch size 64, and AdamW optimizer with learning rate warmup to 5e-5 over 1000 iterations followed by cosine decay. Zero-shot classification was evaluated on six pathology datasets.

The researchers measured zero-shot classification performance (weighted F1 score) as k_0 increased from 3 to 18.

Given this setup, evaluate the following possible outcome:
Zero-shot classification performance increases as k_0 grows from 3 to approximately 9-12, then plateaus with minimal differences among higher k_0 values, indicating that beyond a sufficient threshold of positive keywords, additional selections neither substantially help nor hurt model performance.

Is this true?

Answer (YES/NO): NO